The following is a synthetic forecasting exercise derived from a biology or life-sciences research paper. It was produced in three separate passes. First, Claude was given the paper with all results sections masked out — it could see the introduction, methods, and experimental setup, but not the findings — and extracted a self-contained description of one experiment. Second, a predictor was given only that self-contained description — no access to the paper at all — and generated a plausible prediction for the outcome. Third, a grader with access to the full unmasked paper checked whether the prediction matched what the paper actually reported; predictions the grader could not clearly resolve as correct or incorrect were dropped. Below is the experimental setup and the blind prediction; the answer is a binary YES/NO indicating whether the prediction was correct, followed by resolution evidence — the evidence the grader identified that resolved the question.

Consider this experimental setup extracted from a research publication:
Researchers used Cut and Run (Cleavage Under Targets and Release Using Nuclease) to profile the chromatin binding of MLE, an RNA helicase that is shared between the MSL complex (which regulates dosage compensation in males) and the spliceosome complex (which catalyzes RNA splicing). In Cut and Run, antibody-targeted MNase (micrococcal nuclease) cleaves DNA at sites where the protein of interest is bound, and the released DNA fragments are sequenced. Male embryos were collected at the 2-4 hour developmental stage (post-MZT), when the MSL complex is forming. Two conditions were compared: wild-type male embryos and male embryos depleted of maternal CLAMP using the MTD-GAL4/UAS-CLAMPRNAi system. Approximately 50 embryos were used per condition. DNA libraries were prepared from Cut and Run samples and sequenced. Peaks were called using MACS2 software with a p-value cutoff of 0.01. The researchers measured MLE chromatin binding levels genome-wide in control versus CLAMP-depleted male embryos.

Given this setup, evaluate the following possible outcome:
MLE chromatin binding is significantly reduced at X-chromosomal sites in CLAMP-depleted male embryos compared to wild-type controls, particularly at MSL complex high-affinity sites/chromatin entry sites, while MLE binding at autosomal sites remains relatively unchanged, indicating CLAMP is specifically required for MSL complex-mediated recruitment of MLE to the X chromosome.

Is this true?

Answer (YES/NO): NO